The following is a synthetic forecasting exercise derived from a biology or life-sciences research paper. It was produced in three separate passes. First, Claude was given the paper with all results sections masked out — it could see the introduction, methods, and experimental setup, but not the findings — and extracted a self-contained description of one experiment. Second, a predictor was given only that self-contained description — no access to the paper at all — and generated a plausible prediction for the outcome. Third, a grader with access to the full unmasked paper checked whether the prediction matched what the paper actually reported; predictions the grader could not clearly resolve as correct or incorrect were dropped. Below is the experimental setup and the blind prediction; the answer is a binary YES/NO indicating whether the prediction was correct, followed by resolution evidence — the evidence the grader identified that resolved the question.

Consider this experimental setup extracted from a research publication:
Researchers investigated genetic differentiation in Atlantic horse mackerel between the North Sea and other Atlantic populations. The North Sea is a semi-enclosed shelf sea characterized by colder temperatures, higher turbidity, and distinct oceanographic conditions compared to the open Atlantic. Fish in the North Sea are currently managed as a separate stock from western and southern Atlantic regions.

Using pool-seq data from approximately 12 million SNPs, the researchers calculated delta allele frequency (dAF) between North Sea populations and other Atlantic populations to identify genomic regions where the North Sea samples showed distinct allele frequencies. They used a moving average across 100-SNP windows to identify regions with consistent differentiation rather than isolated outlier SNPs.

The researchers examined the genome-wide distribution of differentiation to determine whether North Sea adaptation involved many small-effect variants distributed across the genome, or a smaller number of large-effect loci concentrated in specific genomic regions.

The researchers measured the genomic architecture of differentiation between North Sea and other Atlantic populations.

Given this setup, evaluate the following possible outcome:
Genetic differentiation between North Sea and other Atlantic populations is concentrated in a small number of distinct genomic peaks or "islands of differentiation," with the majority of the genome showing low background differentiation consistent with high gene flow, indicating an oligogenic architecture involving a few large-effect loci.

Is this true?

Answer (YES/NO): YES